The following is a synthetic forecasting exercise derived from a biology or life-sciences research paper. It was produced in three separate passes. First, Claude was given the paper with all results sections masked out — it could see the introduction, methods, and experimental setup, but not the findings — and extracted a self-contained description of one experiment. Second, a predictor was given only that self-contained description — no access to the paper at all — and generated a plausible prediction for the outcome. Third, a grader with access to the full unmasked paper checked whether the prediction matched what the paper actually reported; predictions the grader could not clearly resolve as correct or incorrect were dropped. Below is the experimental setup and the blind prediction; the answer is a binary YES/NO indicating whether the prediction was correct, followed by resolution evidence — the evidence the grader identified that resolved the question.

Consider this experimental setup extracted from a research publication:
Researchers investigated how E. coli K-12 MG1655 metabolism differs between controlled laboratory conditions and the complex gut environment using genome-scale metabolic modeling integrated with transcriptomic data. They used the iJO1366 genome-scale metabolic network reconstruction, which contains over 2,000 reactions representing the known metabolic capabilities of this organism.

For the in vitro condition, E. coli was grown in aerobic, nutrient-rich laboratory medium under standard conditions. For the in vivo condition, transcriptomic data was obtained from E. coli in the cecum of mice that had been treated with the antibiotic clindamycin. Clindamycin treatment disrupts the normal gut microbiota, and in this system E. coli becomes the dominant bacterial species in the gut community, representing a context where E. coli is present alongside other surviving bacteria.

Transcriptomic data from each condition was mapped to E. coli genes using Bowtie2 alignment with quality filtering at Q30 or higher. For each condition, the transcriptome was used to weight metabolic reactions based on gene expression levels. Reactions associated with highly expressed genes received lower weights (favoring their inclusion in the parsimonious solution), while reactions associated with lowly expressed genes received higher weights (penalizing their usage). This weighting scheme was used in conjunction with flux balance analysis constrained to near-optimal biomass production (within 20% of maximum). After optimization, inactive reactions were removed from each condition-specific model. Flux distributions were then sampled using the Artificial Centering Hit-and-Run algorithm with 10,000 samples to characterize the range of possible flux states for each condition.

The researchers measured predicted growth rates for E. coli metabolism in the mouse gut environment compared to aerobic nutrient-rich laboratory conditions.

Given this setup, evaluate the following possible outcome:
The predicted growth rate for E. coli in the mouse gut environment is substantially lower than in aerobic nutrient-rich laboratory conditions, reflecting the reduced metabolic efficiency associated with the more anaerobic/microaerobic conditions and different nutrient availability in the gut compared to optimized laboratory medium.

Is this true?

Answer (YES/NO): YES